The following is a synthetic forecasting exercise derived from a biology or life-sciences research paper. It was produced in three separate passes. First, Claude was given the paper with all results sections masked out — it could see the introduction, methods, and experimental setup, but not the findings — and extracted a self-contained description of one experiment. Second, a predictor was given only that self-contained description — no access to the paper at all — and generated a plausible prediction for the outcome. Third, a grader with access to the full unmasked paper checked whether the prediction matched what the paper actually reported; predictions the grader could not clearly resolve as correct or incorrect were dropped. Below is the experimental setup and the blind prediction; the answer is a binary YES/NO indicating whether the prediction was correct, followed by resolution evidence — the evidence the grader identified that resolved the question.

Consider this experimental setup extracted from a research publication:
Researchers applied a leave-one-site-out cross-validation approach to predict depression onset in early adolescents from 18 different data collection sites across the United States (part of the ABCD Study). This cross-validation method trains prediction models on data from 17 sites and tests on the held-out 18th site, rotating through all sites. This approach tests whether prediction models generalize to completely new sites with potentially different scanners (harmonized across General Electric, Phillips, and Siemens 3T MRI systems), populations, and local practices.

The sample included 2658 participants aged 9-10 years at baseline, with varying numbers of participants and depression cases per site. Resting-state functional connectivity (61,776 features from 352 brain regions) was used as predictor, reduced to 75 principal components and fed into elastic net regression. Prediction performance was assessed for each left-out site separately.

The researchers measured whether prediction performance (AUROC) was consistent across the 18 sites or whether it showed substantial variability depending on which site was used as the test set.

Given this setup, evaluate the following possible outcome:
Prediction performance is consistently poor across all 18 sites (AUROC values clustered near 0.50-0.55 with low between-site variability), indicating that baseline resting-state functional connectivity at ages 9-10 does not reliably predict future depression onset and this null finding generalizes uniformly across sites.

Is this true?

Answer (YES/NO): NO